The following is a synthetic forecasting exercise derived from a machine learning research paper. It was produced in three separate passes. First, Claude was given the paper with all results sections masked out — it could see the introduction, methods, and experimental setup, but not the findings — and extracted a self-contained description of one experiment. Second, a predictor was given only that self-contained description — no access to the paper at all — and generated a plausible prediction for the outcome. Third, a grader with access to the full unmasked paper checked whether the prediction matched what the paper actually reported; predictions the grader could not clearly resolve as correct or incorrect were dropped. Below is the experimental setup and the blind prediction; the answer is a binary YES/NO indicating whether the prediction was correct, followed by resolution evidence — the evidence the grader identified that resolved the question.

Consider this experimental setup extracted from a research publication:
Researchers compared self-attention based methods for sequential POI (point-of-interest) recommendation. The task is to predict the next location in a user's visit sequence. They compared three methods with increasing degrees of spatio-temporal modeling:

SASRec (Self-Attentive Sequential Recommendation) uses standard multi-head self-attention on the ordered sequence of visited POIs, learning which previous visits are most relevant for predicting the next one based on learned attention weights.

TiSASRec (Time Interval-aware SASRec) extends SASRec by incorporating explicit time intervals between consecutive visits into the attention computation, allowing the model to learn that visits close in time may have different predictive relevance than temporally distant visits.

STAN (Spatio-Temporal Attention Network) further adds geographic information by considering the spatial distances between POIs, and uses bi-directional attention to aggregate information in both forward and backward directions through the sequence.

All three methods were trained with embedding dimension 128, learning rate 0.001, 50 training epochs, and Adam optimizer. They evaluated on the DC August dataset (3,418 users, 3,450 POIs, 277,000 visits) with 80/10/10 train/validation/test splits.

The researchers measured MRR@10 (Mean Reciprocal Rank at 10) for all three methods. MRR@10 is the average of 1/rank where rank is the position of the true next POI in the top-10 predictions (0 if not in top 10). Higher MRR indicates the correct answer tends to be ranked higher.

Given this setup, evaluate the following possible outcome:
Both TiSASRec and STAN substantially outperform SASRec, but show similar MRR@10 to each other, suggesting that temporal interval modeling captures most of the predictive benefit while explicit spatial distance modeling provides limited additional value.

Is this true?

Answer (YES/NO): NO